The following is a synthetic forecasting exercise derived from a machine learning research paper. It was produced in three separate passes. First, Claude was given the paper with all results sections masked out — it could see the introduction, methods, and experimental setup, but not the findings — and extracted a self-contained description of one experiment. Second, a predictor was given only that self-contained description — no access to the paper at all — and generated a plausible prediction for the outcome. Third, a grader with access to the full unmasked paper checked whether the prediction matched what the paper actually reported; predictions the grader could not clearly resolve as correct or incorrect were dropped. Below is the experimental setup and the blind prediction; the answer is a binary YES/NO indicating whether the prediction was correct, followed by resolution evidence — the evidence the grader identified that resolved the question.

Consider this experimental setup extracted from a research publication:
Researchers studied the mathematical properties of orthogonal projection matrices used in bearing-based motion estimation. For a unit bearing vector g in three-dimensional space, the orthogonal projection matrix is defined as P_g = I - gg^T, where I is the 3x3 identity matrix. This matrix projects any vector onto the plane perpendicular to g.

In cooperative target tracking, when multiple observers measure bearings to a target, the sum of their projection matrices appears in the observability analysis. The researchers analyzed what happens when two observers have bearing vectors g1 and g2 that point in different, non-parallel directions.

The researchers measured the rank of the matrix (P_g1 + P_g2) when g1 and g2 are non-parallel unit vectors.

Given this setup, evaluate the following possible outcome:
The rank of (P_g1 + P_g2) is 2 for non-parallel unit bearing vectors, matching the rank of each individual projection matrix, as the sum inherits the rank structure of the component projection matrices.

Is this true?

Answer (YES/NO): NO